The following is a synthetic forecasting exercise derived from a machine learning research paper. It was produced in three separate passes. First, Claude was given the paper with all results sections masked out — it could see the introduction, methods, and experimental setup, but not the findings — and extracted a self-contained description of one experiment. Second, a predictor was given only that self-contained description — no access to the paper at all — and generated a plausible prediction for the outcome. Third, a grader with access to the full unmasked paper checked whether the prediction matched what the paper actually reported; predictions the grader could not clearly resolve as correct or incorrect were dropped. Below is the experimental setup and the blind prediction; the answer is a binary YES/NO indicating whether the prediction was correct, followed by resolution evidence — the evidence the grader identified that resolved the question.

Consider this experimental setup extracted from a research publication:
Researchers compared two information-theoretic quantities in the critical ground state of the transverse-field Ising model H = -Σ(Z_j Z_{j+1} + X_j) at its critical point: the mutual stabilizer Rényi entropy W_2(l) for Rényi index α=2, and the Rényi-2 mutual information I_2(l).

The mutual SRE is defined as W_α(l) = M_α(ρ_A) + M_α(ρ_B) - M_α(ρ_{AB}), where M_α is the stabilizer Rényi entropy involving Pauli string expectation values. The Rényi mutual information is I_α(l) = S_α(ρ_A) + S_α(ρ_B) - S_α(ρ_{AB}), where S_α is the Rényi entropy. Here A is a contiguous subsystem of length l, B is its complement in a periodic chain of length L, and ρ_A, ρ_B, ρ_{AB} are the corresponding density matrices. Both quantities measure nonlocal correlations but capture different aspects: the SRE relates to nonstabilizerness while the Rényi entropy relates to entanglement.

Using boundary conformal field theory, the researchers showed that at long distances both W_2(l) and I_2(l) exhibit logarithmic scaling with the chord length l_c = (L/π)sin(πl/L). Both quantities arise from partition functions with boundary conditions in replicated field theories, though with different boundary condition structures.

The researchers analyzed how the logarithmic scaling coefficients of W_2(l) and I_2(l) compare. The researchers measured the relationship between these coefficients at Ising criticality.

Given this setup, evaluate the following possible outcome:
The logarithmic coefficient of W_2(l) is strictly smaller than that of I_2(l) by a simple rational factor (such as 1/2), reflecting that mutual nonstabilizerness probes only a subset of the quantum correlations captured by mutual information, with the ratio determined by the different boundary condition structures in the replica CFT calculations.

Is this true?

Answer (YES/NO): NO